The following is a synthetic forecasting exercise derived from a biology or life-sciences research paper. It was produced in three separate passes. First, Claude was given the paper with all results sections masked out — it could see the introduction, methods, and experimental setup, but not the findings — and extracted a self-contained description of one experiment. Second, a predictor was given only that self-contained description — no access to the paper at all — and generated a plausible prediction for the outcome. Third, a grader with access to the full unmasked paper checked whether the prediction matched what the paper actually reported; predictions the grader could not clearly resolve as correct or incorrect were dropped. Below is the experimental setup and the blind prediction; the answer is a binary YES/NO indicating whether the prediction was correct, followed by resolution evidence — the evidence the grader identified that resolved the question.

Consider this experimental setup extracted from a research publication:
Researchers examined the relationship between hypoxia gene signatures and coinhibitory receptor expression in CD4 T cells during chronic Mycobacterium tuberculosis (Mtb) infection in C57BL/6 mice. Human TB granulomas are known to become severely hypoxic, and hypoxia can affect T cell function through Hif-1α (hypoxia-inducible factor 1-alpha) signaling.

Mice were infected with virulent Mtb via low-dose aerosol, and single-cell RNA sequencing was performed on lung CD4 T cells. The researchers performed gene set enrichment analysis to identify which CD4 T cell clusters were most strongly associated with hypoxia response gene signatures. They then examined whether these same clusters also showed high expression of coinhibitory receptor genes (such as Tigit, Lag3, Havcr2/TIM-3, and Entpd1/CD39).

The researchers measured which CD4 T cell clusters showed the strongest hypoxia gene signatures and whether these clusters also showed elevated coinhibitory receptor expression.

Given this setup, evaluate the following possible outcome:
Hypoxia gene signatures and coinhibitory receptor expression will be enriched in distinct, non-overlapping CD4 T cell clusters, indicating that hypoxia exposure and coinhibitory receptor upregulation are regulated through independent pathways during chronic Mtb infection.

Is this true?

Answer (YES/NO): NO